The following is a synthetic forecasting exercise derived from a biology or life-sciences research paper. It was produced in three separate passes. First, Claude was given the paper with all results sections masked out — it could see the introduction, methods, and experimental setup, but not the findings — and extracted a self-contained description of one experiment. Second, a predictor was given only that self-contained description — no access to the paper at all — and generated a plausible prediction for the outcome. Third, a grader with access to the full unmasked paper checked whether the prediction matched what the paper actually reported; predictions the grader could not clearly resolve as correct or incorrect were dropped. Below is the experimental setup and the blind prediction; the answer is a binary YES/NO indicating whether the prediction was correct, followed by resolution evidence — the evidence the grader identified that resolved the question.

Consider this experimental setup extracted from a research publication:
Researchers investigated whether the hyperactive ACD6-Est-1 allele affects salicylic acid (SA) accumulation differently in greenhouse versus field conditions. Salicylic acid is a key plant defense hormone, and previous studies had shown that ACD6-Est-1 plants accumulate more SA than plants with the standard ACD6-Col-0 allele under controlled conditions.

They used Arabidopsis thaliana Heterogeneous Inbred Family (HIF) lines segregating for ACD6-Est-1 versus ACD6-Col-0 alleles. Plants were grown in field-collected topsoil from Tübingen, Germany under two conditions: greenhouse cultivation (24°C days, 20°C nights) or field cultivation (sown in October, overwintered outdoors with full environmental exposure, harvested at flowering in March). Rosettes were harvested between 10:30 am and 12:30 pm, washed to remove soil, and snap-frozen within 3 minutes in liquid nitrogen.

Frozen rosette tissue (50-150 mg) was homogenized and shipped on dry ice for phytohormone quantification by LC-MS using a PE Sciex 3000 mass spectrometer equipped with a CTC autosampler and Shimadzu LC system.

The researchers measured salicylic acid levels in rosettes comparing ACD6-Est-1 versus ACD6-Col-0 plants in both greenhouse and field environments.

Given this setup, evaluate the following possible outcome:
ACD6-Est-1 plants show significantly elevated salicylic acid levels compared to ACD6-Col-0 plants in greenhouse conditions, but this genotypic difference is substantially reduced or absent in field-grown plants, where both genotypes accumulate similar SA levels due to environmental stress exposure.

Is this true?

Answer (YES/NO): NO